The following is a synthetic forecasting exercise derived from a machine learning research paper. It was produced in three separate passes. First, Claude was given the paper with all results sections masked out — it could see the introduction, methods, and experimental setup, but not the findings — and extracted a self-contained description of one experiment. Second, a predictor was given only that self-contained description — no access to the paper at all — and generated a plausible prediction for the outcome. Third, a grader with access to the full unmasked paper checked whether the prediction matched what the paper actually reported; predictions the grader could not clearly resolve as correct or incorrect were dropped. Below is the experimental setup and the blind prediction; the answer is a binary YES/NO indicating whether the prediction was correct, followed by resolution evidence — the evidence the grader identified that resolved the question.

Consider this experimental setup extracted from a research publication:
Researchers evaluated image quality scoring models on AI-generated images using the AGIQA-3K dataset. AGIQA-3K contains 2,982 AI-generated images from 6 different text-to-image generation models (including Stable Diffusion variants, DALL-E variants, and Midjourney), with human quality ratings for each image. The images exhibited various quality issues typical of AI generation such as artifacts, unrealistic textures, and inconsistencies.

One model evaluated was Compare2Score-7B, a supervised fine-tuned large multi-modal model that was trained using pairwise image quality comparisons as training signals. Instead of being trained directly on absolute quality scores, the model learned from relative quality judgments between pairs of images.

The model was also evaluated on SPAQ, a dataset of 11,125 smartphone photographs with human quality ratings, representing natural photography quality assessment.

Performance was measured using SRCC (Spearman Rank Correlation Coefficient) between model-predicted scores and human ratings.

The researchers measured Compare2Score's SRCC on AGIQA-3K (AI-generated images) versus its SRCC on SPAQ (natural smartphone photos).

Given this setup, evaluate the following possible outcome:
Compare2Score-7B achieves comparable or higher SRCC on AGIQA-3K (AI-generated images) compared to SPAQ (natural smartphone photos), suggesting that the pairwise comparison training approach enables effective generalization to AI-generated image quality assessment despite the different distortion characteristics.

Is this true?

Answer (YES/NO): NO